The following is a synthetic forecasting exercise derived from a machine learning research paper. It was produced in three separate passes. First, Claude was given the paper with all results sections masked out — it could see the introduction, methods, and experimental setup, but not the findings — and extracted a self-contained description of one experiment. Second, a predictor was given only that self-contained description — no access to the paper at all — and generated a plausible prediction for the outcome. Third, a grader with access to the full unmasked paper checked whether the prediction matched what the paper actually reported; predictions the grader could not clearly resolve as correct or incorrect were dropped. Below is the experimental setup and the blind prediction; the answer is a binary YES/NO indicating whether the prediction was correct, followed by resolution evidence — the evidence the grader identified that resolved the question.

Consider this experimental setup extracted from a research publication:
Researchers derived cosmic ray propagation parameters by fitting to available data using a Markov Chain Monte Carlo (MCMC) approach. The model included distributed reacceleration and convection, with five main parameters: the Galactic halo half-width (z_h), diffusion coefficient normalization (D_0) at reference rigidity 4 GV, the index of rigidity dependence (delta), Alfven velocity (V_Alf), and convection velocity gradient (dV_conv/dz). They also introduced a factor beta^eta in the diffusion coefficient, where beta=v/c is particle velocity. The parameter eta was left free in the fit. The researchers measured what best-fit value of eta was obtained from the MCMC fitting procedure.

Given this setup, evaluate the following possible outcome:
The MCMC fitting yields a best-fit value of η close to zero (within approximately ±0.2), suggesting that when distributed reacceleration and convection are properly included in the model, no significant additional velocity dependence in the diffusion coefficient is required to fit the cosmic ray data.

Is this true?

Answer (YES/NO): NO